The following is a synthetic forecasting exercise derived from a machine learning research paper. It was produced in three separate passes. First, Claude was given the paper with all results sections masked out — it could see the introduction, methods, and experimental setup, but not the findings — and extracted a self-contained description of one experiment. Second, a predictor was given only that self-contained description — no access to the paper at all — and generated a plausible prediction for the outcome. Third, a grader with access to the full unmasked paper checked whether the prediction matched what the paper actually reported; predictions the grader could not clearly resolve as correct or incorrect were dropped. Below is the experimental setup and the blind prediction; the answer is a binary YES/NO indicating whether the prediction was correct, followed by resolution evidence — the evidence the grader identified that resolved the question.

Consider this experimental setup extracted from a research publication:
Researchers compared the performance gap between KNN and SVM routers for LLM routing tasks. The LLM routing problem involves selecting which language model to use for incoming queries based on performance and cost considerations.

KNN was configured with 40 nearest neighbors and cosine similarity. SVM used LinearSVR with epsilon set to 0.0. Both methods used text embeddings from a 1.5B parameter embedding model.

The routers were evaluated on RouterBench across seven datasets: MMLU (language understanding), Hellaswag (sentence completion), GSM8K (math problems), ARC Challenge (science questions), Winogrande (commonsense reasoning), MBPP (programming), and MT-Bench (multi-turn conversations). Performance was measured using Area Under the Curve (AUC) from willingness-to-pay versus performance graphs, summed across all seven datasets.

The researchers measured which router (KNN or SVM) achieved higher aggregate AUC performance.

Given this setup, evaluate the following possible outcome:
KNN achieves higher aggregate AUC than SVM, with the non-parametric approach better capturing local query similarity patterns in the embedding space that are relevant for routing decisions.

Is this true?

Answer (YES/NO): YES